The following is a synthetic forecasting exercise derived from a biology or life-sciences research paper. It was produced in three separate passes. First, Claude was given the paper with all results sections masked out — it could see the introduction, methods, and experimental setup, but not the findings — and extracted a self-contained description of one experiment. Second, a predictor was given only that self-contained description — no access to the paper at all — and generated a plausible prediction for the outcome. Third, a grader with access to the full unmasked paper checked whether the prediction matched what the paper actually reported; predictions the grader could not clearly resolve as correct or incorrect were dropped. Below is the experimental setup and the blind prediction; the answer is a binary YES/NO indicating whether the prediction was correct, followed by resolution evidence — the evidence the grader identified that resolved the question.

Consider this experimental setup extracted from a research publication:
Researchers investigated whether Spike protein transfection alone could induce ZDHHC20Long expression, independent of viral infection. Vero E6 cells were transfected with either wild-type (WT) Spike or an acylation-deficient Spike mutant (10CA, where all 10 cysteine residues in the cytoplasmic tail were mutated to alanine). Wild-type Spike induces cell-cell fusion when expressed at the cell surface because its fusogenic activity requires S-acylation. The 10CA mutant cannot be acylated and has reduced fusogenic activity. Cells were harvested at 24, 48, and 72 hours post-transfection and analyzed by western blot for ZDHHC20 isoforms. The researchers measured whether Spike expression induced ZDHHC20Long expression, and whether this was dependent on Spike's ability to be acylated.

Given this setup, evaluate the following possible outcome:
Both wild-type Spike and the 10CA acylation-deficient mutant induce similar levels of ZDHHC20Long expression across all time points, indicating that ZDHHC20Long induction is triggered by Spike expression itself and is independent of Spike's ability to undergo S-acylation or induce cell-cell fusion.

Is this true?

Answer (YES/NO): NO